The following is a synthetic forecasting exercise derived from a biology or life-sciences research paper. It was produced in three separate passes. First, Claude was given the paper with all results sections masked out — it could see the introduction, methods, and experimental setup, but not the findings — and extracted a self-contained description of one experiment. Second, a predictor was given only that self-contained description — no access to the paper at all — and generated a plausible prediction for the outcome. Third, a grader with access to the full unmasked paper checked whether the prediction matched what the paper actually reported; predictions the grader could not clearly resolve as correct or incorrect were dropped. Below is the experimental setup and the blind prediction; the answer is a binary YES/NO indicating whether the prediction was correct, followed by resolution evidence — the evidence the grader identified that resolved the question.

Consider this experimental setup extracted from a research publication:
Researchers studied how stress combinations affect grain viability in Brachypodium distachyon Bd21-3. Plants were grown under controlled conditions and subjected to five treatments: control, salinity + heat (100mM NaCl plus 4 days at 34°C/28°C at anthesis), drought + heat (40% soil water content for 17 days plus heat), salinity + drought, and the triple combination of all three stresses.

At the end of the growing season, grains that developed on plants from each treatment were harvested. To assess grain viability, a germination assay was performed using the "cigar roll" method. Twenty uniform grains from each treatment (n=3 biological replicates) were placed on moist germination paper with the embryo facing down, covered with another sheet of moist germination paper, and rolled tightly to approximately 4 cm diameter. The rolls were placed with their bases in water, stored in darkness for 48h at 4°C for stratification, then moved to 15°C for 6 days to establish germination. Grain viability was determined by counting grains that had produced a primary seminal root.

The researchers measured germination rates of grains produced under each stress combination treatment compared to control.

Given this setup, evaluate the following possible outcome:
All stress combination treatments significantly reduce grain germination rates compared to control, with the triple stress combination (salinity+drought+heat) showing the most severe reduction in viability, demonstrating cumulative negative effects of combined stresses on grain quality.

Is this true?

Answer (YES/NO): NO